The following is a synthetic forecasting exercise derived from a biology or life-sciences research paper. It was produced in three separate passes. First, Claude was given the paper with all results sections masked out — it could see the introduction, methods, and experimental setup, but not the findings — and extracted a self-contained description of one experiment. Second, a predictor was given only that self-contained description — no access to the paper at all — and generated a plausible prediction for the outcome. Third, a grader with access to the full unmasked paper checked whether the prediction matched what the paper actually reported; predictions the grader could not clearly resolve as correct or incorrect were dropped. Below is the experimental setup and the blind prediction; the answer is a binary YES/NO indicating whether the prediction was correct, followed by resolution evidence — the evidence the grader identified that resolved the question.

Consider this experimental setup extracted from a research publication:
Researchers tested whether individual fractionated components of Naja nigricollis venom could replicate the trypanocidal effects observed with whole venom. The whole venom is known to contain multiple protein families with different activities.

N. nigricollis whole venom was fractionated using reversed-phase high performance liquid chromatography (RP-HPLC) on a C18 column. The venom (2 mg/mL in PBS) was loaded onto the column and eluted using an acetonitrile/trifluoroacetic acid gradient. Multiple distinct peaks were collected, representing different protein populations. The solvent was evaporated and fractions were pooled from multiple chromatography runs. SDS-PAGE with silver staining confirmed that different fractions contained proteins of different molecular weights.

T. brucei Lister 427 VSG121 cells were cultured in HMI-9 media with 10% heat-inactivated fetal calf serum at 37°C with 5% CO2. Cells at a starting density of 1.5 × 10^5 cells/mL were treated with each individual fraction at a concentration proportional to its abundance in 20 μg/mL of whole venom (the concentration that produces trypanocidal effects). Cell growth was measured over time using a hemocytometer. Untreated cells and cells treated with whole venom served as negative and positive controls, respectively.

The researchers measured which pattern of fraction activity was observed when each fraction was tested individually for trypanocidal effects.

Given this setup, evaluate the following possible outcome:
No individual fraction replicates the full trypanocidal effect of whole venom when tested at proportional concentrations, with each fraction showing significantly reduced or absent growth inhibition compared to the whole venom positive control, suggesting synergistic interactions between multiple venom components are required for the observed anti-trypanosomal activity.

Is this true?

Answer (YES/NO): NO